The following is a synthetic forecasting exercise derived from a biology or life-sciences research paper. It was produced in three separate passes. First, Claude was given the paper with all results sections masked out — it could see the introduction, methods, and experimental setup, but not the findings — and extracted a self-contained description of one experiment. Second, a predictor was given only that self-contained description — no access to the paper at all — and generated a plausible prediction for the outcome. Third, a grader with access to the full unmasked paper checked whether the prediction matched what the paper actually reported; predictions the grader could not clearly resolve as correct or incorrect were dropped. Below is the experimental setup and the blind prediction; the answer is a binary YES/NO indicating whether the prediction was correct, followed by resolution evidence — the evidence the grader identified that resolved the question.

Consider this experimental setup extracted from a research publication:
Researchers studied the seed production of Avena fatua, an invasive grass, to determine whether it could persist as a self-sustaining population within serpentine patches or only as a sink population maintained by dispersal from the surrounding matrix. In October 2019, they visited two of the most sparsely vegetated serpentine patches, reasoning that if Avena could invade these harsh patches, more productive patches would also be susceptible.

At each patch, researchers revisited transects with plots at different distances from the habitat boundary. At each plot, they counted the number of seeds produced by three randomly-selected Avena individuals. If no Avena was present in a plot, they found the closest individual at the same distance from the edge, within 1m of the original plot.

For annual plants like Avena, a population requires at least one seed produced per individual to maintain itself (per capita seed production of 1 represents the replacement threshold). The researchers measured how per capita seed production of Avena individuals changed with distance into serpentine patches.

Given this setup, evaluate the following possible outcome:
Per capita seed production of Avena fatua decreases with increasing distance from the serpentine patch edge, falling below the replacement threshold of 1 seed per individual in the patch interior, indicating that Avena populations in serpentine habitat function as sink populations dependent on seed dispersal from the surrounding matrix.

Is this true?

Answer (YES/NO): NO